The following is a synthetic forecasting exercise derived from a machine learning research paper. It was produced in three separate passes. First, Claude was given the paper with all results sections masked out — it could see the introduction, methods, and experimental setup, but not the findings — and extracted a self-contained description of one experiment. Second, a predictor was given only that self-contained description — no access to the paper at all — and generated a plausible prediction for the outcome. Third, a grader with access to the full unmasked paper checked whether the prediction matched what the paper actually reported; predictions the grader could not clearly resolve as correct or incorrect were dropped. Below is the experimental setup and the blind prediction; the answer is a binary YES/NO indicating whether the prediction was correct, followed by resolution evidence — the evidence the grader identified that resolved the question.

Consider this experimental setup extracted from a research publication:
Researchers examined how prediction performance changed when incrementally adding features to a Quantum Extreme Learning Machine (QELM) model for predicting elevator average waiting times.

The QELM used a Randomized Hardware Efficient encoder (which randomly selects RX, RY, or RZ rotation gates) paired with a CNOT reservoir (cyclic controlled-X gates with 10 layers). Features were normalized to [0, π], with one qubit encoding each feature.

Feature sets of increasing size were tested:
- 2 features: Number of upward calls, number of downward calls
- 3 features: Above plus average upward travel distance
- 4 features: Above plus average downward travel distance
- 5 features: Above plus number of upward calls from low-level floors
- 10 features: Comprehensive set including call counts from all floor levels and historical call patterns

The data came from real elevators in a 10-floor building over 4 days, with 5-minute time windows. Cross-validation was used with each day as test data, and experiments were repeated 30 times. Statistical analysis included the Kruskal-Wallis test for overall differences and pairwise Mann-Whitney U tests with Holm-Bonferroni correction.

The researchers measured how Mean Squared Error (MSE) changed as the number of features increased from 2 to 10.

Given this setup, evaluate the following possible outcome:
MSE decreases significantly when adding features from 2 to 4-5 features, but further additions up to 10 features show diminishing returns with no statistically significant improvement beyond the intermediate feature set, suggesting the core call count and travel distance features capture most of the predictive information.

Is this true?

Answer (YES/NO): NO